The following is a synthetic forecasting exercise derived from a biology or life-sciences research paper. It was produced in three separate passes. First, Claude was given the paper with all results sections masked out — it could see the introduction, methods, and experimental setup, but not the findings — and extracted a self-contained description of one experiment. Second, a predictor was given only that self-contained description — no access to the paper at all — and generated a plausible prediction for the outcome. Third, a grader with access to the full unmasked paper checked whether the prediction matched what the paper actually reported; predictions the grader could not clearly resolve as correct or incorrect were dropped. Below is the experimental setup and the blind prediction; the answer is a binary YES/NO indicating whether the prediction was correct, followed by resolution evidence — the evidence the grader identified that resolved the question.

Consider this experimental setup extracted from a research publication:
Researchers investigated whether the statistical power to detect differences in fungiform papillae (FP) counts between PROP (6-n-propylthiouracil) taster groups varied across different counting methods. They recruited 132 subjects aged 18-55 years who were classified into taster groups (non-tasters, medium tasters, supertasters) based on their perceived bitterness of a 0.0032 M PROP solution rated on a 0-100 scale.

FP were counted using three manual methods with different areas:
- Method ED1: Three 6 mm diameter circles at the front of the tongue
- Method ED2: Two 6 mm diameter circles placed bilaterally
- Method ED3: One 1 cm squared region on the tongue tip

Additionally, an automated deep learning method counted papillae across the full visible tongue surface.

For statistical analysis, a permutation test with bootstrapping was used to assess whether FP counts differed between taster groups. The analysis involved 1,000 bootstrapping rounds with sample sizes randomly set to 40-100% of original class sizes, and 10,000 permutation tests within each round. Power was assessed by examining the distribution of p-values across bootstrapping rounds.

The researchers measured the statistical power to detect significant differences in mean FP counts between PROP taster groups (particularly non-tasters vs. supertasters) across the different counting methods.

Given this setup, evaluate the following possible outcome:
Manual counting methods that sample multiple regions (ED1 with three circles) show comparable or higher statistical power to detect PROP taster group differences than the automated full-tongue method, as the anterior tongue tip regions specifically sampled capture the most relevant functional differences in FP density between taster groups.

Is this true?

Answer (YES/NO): YES